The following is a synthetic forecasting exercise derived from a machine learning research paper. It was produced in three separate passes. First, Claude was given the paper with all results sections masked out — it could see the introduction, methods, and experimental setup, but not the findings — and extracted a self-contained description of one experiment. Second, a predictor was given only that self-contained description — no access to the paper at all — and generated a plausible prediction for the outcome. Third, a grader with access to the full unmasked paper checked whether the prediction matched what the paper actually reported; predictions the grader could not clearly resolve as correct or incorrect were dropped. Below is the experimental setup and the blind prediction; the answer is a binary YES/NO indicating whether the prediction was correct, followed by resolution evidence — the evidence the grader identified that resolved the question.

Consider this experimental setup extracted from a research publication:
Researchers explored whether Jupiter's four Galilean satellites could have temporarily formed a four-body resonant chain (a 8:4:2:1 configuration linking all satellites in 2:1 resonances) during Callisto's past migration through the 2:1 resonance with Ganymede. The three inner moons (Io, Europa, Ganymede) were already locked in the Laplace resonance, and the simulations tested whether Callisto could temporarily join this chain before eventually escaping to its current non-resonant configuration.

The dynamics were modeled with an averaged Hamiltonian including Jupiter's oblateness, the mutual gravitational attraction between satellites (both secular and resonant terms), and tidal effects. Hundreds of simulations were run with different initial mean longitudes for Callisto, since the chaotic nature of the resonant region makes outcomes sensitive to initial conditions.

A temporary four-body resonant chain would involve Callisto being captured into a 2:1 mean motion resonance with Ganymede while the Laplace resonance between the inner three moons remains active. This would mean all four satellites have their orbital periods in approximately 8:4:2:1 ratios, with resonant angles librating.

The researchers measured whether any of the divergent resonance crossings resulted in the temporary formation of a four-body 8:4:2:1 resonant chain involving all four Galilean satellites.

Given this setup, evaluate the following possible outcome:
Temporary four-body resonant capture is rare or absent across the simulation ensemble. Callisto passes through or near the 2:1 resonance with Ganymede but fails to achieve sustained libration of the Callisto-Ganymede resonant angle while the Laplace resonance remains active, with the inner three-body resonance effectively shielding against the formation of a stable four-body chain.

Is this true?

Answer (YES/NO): NO